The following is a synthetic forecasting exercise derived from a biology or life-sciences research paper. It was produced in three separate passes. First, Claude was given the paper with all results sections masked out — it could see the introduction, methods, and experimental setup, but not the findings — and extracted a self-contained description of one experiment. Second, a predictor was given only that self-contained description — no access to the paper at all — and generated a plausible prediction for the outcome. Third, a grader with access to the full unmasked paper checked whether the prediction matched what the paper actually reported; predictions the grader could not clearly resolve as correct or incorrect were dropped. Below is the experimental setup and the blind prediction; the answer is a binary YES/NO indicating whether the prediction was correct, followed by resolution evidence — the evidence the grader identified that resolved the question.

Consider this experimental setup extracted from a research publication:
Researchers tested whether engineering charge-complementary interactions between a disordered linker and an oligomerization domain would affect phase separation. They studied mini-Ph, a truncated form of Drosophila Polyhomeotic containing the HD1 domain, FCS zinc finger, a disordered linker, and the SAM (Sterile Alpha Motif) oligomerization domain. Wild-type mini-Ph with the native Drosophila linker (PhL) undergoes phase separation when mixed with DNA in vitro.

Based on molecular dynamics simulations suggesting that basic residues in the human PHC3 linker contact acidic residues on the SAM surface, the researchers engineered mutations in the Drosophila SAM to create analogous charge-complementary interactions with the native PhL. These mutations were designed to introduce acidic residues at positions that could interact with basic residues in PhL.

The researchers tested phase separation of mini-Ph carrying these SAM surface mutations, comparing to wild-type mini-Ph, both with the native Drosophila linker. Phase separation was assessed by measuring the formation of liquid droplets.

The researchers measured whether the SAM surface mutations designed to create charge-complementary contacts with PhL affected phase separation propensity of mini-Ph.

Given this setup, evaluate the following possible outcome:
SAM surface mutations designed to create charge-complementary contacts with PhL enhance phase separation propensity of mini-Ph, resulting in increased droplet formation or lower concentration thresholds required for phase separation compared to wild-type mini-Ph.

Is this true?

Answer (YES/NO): YES